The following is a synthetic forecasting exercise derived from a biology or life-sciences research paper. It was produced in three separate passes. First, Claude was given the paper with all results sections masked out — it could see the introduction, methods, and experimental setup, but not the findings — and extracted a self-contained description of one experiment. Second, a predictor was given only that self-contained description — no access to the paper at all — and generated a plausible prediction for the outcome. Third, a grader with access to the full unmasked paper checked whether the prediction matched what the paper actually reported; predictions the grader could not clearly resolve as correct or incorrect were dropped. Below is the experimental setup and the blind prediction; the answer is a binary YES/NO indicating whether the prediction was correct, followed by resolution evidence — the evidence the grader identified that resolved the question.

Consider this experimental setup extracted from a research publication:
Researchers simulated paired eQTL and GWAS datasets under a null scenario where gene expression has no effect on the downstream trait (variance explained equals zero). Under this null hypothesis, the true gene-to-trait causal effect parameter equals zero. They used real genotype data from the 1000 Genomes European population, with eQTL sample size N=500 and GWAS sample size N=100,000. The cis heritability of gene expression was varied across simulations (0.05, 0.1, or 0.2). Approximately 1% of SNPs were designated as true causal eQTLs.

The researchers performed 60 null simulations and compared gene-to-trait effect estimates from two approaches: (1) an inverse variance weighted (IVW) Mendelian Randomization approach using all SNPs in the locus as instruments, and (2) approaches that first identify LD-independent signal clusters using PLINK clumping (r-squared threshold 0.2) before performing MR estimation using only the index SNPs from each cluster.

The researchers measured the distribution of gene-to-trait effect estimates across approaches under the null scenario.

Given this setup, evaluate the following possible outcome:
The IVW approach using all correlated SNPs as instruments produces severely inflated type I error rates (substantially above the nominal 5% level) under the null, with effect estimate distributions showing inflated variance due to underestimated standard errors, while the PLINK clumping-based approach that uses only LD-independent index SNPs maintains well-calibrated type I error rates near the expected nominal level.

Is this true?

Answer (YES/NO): NO